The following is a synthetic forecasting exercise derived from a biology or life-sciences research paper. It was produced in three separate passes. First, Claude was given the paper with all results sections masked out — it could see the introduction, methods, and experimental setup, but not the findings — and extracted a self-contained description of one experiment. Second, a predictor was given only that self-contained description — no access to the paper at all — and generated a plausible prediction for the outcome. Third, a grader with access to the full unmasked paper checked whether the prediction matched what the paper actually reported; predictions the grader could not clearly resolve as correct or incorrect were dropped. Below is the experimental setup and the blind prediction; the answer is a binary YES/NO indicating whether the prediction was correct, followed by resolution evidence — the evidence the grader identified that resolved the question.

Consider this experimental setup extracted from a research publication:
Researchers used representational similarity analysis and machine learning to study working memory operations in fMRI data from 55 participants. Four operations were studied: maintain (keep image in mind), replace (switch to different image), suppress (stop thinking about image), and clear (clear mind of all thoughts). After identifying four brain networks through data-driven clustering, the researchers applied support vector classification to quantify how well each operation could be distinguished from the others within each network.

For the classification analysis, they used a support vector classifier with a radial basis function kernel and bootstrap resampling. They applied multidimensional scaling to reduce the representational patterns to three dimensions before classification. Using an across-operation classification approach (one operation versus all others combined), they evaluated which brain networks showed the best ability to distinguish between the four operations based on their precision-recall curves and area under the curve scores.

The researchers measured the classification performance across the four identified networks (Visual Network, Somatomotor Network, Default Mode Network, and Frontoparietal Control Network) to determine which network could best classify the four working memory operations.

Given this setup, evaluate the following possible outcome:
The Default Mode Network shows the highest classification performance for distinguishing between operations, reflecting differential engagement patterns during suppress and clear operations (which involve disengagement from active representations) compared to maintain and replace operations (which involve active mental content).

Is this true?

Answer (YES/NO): NO